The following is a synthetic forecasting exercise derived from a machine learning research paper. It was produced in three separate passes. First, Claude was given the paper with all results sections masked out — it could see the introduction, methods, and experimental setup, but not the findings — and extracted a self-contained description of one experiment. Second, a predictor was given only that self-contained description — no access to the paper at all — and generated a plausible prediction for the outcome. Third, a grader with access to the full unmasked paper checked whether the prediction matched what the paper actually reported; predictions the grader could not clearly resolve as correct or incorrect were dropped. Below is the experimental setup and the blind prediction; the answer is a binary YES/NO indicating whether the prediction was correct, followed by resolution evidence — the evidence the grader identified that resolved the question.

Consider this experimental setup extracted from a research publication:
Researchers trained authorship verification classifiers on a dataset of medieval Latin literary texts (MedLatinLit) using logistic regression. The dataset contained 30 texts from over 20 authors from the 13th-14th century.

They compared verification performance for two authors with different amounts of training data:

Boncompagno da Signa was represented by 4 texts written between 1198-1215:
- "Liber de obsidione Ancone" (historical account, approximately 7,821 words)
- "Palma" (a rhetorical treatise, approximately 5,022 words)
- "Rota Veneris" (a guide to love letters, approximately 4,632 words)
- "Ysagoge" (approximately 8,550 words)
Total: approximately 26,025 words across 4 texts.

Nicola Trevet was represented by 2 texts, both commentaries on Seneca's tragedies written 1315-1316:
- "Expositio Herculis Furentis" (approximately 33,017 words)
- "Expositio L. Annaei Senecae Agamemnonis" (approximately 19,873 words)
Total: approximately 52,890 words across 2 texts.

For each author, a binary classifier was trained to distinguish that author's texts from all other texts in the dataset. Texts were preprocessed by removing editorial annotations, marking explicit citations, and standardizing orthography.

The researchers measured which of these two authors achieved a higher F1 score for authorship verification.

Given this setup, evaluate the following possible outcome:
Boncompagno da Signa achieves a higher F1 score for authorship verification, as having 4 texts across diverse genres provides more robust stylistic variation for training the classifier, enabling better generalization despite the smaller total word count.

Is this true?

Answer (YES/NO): NO